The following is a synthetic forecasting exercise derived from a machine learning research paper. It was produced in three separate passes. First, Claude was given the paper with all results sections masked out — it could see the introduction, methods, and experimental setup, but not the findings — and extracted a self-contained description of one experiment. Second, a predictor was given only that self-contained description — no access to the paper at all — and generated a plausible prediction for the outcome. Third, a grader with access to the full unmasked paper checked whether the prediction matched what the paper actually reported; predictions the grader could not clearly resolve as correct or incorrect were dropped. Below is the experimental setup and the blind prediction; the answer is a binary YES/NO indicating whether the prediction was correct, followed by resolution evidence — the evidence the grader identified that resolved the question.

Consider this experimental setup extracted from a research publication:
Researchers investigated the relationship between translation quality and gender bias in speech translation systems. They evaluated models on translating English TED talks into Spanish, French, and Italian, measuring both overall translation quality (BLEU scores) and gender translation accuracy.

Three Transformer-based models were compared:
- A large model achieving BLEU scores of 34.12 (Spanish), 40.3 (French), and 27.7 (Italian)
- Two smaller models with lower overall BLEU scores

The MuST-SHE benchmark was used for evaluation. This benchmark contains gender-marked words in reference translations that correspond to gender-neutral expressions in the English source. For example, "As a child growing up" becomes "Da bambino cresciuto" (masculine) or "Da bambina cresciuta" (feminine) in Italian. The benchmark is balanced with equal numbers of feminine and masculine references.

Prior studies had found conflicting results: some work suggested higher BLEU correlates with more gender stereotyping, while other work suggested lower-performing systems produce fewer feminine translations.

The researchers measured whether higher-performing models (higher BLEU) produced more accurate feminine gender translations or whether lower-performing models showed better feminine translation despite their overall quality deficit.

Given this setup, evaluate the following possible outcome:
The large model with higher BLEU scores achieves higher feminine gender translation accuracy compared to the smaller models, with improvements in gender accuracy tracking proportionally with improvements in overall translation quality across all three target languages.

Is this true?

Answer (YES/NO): NO